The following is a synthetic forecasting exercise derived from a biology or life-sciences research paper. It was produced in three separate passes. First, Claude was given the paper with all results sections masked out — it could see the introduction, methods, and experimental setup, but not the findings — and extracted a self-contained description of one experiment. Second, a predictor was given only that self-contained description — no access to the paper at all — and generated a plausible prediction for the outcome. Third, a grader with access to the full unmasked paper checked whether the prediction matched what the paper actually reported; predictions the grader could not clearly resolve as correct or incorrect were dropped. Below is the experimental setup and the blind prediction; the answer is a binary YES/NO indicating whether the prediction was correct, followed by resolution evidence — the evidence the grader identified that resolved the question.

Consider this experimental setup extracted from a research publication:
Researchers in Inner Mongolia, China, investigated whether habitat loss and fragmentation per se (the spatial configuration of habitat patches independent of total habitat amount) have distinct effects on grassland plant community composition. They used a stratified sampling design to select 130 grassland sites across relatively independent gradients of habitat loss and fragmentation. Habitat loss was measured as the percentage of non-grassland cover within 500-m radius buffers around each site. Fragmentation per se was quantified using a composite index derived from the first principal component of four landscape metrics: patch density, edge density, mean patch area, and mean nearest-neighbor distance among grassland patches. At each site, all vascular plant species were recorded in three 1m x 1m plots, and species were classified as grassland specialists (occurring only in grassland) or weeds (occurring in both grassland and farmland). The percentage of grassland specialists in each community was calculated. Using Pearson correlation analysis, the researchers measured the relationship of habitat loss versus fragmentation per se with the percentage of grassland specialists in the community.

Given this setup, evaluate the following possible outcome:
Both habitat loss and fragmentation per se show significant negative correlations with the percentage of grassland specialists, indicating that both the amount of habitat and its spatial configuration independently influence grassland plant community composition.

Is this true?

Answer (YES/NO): NO